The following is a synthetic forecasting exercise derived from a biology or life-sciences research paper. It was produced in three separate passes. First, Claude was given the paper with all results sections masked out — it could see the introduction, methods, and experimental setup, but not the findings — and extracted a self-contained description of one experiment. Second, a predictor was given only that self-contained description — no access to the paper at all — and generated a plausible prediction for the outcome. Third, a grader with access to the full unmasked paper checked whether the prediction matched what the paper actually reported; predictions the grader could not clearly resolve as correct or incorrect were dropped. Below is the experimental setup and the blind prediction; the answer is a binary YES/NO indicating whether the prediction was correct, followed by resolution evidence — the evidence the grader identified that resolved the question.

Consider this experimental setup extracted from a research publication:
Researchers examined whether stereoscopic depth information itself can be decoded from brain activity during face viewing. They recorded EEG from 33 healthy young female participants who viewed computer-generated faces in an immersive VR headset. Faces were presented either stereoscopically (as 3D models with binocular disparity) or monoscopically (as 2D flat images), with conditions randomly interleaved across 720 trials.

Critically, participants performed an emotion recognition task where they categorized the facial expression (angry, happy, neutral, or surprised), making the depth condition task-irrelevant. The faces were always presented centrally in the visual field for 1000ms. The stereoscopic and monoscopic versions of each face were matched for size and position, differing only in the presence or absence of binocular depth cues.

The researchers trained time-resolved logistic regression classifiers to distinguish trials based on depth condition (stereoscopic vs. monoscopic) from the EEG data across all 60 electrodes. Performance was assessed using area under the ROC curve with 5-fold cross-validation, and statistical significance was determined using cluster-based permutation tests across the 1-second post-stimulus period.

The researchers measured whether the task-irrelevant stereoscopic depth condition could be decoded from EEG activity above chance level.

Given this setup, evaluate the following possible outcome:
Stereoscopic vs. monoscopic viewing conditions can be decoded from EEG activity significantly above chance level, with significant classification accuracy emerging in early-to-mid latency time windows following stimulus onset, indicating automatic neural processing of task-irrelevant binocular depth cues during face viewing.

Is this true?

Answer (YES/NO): YES